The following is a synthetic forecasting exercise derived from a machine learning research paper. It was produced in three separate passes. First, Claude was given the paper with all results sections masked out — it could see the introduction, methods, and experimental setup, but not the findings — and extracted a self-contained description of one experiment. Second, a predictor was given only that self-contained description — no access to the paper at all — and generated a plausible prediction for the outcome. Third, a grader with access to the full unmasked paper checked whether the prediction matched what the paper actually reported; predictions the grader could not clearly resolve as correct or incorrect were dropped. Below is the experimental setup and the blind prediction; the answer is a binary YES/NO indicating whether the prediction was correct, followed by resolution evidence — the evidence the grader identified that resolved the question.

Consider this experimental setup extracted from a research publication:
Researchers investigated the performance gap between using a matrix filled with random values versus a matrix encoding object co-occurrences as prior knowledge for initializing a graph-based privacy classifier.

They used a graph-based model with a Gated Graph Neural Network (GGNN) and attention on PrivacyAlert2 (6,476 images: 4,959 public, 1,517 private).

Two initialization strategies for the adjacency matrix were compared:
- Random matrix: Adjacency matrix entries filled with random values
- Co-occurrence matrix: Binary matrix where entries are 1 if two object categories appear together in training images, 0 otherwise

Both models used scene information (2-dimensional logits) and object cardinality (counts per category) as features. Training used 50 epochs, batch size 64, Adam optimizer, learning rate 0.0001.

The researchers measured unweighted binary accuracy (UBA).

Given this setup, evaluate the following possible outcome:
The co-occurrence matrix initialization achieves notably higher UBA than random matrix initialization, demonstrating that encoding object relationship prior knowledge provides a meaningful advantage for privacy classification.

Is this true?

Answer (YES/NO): NO